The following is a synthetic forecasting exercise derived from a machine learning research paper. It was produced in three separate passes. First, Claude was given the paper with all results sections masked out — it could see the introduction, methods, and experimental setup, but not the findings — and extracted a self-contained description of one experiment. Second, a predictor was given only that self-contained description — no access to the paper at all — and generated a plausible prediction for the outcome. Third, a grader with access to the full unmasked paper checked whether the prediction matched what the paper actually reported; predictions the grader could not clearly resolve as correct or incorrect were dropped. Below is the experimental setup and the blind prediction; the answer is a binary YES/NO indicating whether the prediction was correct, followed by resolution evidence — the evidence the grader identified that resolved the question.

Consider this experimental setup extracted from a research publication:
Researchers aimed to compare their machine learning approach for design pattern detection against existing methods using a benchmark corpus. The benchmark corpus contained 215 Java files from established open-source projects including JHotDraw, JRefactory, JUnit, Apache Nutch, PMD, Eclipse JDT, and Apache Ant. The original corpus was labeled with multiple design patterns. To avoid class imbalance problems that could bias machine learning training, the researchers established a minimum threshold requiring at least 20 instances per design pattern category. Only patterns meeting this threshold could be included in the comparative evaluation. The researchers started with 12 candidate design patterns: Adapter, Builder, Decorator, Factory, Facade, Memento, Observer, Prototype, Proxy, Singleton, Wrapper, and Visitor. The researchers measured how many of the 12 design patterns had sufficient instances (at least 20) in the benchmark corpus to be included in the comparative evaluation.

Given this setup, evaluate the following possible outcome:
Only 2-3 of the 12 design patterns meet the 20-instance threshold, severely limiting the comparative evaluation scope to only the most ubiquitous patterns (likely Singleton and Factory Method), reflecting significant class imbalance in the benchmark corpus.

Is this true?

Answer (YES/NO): NO